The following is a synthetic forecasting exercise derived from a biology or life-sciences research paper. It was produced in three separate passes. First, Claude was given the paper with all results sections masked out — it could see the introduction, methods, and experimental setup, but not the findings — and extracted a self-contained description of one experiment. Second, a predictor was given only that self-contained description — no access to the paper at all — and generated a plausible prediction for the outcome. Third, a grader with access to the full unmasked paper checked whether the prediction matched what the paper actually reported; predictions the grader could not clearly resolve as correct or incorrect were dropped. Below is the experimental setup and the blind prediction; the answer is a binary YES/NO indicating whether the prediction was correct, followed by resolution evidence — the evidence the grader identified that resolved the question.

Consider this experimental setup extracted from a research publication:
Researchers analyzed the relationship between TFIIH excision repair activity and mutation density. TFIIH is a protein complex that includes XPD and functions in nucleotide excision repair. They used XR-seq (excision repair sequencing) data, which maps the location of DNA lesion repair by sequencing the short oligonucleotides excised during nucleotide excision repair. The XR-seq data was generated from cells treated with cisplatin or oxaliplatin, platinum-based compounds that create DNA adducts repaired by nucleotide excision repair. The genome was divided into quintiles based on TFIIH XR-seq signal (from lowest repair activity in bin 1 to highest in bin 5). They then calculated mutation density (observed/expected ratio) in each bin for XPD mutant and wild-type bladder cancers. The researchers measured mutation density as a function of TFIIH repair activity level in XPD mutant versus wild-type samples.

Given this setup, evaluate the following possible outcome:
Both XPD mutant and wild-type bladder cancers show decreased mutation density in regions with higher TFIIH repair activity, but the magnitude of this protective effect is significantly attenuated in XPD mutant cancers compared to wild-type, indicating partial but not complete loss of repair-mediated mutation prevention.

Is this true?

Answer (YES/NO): NO